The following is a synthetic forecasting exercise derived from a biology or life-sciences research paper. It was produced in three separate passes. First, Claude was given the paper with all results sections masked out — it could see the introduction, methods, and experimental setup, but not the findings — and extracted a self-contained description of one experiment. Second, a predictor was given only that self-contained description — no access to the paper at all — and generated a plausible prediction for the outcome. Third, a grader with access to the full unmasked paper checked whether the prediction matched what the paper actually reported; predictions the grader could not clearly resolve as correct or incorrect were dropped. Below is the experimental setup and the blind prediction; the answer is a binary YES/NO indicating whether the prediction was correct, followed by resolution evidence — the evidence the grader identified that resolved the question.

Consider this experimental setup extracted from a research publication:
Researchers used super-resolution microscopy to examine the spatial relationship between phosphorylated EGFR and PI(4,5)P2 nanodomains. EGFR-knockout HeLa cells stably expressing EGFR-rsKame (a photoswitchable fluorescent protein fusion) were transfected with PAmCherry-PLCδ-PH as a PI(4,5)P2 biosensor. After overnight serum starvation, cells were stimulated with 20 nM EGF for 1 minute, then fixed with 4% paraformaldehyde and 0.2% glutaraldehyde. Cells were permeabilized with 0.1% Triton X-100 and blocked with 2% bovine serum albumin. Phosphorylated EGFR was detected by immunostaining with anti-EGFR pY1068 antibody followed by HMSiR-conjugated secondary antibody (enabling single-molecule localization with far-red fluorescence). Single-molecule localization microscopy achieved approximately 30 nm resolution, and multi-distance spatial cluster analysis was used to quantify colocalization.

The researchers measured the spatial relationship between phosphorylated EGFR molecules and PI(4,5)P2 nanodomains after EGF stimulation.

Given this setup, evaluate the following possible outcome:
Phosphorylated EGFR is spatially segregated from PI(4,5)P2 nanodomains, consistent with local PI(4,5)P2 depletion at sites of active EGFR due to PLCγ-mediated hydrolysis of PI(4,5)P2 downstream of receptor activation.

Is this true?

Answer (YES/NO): YES